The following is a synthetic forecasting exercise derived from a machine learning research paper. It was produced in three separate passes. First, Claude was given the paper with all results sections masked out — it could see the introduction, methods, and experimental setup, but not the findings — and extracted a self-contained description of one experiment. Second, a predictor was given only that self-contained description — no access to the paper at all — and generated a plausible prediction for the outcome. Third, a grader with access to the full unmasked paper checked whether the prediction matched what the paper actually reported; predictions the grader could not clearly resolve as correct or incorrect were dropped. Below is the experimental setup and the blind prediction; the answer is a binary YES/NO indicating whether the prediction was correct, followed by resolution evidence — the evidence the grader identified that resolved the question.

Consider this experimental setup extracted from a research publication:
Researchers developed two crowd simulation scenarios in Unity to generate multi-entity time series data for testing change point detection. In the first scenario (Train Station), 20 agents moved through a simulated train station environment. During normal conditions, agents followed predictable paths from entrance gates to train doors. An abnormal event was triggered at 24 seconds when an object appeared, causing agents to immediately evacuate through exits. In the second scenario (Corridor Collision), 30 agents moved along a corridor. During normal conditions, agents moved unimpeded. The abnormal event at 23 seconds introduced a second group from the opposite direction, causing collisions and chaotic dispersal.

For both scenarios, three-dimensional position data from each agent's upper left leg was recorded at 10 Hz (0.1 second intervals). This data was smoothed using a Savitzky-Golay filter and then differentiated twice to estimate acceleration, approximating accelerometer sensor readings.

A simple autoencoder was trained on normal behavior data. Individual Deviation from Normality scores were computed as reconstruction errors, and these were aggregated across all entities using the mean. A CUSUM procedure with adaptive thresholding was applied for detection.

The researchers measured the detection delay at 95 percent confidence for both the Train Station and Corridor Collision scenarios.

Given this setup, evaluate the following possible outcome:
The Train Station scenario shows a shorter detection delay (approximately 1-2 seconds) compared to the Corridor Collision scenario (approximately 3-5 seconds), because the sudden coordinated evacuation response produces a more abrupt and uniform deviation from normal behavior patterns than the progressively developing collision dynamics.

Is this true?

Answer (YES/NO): NO